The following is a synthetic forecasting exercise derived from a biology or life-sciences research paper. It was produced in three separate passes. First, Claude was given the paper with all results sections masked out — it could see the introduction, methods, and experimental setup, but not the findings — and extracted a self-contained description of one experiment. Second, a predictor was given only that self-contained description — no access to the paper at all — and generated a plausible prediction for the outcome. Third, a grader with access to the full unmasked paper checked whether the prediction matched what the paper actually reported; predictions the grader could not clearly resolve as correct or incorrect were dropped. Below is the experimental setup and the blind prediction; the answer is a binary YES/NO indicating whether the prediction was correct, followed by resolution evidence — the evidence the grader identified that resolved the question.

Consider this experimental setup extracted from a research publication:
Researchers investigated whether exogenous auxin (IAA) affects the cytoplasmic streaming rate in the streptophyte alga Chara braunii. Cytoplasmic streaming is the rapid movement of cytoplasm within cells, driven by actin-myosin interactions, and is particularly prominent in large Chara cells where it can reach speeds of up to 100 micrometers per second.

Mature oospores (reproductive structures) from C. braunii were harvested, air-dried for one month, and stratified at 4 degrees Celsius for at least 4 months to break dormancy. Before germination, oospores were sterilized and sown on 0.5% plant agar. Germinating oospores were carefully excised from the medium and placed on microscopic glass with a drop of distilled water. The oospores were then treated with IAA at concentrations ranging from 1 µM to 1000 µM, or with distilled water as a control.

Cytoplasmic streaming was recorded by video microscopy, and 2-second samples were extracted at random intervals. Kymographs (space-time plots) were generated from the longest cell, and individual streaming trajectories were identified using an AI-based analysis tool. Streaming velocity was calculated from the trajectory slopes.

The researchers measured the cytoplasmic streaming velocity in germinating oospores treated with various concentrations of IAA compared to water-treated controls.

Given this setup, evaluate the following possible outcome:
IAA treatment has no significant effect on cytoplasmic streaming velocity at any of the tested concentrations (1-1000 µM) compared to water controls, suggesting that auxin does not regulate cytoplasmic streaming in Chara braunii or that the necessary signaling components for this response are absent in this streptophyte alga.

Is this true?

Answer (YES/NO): NO